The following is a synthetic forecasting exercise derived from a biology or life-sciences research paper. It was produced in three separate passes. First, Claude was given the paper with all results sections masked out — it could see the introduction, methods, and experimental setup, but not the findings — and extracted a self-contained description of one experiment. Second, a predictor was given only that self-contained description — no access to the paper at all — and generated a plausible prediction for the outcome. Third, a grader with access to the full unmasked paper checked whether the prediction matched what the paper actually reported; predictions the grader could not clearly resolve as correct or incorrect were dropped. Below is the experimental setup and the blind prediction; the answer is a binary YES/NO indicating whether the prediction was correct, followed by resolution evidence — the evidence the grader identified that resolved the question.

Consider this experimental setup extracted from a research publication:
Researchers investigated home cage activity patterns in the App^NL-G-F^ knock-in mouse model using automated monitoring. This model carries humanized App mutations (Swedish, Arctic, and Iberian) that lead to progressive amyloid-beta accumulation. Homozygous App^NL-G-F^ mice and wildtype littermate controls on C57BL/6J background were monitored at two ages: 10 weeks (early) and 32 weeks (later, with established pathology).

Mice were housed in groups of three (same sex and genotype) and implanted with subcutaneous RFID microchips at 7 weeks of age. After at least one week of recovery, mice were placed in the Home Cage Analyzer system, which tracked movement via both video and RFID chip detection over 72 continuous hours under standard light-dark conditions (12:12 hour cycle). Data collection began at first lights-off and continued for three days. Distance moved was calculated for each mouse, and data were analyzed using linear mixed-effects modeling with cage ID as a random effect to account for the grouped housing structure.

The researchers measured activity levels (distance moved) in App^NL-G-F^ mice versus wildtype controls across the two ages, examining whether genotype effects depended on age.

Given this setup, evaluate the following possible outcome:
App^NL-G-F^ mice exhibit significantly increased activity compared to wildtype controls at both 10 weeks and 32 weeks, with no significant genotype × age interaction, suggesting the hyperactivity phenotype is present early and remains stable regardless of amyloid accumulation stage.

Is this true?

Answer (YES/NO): NO